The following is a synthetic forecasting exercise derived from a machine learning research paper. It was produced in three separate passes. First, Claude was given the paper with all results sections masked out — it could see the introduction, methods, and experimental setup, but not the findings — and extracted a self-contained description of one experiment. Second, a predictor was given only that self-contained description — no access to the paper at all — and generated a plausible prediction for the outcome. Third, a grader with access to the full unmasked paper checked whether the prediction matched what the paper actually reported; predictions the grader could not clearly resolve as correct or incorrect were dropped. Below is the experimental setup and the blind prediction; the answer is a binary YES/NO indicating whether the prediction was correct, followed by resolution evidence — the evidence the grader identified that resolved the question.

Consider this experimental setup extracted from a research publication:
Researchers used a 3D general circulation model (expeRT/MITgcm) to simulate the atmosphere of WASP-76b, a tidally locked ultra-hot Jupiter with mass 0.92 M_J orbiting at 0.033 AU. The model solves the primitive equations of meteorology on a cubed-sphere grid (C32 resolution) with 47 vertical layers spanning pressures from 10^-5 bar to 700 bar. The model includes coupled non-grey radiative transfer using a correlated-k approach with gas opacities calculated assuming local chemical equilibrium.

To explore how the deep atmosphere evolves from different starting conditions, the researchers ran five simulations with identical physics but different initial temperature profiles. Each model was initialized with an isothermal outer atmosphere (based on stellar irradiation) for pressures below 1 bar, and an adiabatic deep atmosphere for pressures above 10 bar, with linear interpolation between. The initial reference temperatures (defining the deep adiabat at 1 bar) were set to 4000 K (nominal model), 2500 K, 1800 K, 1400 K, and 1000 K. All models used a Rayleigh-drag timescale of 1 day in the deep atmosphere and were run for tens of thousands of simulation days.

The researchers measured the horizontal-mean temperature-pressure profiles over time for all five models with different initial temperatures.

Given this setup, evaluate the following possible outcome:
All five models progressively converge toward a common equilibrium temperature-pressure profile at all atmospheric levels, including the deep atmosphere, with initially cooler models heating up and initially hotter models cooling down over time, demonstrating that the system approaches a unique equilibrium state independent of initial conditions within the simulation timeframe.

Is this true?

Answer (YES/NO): YES